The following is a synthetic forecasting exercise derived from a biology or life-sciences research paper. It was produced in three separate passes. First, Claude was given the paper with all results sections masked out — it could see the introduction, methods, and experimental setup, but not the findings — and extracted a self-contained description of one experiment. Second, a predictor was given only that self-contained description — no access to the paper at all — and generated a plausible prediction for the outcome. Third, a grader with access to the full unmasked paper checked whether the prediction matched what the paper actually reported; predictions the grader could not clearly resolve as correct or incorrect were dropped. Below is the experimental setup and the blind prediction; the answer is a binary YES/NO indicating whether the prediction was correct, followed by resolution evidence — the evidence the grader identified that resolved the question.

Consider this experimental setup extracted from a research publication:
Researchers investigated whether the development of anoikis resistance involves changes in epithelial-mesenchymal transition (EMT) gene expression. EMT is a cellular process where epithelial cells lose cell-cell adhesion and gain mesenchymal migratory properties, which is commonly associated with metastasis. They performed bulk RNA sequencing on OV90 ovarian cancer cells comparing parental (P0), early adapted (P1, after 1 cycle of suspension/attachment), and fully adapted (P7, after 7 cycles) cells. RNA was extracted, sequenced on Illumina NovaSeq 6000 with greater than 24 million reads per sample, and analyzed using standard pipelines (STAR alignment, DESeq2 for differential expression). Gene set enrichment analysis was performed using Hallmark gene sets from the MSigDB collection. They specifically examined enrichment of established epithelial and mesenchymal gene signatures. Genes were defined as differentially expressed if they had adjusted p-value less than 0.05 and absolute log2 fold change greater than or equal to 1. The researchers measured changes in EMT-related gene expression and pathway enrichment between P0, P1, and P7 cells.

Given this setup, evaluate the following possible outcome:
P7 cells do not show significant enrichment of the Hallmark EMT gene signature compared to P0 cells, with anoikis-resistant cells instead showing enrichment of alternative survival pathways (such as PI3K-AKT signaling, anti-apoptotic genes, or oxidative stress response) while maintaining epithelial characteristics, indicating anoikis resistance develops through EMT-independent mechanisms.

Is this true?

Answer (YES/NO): NO